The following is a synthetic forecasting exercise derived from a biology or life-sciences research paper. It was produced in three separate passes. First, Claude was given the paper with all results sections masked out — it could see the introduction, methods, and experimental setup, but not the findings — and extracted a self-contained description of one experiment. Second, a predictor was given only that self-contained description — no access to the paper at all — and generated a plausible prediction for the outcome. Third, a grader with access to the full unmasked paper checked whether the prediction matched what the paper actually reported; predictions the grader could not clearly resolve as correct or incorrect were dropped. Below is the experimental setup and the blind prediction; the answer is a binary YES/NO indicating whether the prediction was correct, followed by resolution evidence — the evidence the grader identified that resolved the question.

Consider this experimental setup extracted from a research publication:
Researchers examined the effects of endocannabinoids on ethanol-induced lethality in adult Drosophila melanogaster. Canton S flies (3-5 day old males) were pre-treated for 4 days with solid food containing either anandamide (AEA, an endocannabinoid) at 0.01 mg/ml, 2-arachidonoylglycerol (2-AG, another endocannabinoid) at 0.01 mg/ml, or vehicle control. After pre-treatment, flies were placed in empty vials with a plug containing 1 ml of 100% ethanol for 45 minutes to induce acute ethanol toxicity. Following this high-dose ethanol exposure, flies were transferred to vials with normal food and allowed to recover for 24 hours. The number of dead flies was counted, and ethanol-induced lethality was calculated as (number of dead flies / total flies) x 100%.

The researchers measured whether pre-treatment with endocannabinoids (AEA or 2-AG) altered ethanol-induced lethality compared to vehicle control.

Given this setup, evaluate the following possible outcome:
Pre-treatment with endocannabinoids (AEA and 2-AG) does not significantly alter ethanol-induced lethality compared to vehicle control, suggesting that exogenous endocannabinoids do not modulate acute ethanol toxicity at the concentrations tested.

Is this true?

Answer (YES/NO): YES